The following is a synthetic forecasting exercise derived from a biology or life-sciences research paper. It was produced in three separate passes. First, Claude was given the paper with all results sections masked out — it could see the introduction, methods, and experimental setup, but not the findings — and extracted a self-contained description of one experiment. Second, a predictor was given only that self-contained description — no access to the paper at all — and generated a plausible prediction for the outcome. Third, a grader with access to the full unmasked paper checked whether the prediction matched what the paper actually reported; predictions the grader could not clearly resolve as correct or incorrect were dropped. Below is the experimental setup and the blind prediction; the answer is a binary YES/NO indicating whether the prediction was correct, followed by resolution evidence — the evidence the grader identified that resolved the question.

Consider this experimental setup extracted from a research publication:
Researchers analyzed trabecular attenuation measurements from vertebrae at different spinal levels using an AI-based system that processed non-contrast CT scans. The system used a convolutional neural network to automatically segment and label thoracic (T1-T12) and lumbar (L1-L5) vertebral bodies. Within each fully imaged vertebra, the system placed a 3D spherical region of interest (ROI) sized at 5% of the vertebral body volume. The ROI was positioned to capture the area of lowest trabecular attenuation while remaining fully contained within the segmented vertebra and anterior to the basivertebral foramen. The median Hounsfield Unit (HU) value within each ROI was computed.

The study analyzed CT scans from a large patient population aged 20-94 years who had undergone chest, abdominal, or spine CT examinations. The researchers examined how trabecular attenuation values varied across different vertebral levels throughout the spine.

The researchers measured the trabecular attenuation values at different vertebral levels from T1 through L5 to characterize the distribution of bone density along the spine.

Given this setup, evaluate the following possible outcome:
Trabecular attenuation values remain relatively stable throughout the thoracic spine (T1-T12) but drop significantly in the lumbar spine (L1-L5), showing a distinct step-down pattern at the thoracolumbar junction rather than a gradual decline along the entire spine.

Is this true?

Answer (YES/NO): NO